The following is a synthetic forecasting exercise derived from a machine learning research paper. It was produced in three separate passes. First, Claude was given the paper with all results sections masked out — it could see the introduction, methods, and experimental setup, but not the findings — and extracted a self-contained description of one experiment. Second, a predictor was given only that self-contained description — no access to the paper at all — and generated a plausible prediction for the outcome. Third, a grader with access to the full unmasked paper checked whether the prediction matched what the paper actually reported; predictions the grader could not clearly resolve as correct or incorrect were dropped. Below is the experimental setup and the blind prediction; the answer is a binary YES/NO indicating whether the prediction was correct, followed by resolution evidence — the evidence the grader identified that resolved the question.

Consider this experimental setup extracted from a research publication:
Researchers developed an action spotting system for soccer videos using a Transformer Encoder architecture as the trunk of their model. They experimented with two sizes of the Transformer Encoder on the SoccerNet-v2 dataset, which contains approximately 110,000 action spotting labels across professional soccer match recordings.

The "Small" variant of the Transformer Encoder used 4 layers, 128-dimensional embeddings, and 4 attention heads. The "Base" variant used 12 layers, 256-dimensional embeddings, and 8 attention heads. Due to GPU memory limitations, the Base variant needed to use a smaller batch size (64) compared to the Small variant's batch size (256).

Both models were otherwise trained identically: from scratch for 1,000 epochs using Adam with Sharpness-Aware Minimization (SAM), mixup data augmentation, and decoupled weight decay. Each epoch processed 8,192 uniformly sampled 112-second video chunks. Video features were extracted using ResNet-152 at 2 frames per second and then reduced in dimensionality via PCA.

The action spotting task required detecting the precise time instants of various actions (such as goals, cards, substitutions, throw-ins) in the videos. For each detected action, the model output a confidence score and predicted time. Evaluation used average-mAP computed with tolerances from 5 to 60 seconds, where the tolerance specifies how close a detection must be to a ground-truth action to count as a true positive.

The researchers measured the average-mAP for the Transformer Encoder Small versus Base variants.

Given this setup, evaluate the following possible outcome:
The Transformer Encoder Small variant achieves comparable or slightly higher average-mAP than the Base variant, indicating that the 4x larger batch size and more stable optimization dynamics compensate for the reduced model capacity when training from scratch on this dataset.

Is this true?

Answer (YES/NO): NO